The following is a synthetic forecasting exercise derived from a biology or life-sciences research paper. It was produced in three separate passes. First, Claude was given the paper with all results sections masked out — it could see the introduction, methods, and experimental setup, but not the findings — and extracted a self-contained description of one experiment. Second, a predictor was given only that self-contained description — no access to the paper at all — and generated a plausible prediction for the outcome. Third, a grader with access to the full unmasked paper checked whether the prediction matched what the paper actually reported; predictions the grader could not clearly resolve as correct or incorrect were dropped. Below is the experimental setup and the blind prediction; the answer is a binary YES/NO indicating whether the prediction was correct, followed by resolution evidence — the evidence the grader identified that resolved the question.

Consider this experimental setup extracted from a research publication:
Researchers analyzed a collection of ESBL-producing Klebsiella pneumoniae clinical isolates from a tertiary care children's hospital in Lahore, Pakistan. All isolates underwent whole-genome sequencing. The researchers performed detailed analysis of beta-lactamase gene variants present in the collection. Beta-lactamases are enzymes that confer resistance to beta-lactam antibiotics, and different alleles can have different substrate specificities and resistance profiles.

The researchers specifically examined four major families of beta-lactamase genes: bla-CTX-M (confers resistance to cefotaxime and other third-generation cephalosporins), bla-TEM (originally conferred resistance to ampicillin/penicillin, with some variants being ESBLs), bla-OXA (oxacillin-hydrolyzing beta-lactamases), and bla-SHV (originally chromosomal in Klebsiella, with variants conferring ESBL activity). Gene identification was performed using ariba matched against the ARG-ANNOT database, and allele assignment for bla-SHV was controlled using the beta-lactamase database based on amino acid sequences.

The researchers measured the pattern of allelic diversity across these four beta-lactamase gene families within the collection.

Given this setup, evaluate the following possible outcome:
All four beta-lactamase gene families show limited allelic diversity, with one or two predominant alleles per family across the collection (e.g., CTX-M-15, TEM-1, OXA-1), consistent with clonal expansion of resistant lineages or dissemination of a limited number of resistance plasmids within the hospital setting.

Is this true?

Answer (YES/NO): NO